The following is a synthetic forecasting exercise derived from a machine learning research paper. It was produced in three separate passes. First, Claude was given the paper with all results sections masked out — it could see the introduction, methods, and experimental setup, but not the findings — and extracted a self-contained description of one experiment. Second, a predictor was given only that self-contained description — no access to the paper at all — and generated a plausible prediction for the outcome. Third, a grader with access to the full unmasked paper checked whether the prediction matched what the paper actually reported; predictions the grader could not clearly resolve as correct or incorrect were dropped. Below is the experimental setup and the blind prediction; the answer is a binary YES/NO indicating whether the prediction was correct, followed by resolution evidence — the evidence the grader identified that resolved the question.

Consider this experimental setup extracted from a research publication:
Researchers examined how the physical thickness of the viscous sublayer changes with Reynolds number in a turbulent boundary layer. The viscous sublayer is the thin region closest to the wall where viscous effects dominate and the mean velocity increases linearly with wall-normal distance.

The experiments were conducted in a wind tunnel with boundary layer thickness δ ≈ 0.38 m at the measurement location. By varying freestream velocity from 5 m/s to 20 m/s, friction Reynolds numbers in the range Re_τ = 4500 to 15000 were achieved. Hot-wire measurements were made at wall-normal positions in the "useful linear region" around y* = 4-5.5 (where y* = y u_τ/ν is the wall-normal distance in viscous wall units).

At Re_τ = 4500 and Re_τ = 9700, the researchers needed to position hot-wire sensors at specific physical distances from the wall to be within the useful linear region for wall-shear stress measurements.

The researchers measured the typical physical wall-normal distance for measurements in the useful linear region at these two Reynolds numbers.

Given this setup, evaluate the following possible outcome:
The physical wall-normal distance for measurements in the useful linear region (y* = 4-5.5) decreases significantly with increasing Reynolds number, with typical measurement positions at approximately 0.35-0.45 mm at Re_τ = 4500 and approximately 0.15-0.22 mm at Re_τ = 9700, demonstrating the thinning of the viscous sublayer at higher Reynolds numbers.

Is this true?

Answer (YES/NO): YES